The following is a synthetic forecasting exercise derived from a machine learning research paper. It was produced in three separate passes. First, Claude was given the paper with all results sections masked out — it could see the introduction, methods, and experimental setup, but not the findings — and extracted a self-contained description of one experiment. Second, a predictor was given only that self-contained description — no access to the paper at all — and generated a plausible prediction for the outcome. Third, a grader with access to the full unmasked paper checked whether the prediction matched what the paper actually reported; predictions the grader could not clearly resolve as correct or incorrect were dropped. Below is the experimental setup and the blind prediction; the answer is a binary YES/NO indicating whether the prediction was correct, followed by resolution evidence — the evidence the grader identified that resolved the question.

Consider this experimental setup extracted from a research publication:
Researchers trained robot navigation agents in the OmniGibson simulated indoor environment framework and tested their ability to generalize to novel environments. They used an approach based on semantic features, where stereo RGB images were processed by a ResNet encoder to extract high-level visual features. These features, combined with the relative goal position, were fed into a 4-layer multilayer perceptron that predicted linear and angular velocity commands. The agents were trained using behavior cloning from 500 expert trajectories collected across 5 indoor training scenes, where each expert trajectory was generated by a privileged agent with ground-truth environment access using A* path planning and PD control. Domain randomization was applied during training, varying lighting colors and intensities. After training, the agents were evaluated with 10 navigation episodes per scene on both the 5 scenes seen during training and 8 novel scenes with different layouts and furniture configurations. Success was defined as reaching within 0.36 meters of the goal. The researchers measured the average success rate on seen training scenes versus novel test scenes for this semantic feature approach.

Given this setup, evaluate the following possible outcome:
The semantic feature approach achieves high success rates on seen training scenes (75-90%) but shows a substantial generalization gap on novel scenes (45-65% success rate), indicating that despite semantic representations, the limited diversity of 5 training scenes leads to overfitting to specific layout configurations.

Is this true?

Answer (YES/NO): NO